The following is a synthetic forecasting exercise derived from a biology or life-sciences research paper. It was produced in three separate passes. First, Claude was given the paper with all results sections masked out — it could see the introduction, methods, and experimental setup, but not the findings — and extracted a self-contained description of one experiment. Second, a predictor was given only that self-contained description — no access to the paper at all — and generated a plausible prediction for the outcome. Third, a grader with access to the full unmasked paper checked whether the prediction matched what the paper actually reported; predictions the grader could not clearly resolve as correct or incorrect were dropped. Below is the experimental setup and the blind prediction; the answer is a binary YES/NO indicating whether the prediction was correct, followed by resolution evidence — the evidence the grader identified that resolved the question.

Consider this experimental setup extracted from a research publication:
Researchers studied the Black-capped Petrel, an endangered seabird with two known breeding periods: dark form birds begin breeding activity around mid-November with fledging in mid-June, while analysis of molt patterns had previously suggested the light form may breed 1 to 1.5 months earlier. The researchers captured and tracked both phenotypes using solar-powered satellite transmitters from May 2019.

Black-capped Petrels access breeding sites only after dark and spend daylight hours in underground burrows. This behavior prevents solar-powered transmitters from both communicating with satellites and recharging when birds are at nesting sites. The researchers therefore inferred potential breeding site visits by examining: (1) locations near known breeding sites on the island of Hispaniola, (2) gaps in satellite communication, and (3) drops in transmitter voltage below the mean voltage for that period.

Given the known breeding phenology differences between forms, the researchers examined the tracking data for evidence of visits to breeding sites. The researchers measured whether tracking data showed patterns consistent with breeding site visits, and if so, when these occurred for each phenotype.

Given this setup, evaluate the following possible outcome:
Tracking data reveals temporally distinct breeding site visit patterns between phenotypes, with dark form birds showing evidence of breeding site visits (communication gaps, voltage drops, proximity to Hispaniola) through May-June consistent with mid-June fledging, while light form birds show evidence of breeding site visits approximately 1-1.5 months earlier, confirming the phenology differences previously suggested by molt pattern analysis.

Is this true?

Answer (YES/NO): NO